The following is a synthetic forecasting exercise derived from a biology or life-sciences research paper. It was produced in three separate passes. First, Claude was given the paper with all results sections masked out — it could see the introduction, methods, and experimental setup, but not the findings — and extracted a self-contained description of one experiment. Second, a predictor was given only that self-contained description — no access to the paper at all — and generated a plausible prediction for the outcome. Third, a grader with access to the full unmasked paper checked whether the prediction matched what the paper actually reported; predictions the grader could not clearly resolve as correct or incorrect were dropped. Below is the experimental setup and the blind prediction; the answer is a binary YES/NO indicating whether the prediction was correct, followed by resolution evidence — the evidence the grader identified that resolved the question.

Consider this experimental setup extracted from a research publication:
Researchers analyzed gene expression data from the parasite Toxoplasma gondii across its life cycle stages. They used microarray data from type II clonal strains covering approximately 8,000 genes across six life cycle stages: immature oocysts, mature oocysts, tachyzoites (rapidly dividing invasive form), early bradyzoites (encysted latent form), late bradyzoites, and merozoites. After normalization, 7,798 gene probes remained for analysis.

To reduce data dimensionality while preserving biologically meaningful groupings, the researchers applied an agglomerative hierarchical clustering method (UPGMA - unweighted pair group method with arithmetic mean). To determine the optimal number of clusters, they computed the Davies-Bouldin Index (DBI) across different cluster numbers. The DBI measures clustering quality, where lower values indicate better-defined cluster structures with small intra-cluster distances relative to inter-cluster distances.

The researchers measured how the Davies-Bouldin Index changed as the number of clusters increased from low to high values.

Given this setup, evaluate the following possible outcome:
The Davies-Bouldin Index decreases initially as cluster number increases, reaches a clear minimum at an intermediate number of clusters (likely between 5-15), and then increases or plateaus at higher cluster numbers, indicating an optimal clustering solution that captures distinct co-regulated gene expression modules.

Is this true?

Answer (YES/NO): NO